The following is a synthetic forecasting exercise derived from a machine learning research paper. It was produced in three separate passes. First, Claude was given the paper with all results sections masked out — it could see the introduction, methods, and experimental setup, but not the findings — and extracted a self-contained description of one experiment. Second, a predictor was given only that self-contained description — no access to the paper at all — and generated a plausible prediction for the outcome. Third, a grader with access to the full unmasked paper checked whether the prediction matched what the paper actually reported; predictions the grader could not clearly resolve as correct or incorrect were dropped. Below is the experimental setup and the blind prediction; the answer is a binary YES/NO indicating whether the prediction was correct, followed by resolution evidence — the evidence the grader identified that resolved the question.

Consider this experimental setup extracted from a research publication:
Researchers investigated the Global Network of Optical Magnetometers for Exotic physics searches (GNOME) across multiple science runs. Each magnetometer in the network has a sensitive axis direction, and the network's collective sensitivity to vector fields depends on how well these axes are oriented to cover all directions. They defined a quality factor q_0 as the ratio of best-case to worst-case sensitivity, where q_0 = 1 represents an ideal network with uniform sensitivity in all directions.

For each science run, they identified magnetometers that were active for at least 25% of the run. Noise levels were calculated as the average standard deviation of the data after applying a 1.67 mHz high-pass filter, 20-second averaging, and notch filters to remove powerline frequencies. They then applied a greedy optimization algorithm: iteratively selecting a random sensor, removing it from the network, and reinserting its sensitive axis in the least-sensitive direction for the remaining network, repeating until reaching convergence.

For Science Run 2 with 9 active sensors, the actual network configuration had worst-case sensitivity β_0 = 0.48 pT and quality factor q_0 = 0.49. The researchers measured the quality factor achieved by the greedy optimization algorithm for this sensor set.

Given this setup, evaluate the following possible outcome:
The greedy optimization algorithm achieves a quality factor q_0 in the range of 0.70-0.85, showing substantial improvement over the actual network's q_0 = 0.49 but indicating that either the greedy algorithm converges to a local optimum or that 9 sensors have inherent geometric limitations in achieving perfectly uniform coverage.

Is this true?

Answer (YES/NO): NO